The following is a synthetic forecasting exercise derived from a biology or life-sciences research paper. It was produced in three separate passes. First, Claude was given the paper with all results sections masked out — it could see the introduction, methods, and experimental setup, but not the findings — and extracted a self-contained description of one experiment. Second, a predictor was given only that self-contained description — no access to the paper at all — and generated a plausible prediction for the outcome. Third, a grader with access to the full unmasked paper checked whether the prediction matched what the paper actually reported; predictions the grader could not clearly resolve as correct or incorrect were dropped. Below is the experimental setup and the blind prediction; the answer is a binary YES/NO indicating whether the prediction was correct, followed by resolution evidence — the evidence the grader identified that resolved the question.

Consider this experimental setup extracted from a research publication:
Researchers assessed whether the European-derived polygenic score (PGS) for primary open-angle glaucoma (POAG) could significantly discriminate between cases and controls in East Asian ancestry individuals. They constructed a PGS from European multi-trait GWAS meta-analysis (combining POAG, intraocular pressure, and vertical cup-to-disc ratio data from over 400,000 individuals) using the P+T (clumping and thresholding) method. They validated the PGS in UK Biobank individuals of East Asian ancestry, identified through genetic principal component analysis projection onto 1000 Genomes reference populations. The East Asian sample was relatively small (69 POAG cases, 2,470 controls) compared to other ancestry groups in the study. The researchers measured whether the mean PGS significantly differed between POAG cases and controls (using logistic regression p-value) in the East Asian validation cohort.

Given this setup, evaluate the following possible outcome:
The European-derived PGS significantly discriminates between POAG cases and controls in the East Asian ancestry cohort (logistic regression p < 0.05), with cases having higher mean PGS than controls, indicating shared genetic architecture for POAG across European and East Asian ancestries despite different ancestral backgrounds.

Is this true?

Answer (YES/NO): YES